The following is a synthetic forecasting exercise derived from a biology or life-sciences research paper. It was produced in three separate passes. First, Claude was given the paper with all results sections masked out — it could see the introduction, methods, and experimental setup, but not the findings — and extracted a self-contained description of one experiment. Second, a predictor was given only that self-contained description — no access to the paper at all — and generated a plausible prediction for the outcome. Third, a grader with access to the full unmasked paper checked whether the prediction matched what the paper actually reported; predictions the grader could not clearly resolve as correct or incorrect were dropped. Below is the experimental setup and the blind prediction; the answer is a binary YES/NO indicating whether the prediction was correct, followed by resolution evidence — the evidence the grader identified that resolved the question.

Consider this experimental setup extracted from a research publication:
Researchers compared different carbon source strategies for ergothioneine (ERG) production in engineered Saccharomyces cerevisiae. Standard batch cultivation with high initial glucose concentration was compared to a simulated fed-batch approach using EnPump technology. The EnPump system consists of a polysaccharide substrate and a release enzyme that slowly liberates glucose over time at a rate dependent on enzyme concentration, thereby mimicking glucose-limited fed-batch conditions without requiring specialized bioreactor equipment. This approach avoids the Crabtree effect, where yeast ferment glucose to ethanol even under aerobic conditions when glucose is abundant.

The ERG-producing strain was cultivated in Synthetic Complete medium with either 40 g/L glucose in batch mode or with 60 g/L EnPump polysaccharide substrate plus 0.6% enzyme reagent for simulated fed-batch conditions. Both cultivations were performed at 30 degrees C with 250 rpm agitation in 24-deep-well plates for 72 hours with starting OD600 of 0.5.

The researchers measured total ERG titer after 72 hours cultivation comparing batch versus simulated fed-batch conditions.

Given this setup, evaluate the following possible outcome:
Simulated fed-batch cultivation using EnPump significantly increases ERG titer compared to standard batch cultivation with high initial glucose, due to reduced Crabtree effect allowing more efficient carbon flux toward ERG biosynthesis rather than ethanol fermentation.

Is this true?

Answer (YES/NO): YES